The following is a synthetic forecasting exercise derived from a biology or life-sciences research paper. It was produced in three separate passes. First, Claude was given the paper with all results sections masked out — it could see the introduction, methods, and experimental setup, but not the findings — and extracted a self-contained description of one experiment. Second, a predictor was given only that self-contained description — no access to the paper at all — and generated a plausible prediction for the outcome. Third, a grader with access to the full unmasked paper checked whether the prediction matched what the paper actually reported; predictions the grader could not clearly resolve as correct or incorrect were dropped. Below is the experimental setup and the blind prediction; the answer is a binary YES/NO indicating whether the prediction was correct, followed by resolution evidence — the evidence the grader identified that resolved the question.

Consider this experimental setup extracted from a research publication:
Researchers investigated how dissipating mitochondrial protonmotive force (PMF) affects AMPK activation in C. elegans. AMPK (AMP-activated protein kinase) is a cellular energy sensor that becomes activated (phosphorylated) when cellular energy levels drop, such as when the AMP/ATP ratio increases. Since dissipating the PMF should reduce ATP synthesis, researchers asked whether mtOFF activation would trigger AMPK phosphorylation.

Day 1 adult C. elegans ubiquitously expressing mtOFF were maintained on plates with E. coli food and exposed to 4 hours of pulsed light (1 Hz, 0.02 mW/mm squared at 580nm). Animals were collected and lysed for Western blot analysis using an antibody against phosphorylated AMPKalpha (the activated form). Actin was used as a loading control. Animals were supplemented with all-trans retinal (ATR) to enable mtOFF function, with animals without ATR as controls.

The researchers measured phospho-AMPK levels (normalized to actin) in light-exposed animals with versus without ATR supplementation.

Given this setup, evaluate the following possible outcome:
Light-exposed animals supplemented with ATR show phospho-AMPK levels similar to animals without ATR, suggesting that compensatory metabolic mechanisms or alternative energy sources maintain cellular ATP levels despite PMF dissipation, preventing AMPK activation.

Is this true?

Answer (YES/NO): NO